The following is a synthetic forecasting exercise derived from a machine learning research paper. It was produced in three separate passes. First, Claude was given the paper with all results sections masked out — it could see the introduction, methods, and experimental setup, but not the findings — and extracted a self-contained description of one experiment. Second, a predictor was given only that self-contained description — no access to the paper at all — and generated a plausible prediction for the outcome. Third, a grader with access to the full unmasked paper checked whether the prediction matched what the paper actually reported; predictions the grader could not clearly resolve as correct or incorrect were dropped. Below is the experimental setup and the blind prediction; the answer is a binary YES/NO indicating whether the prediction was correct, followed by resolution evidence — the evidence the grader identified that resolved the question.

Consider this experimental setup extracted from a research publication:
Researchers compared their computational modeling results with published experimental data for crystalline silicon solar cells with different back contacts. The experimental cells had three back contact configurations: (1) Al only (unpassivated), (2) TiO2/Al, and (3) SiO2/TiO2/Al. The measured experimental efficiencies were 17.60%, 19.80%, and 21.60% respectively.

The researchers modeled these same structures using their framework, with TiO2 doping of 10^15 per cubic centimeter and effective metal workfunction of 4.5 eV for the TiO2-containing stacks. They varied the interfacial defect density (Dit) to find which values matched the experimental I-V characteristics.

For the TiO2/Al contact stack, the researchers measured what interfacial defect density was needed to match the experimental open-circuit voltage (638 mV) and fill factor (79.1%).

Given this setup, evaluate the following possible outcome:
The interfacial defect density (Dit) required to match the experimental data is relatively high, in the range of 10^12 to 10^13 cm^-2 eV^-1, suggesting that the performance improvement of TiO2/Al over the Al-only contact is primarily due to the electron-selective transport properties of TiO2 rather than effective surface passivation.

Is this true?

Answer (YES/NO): NO